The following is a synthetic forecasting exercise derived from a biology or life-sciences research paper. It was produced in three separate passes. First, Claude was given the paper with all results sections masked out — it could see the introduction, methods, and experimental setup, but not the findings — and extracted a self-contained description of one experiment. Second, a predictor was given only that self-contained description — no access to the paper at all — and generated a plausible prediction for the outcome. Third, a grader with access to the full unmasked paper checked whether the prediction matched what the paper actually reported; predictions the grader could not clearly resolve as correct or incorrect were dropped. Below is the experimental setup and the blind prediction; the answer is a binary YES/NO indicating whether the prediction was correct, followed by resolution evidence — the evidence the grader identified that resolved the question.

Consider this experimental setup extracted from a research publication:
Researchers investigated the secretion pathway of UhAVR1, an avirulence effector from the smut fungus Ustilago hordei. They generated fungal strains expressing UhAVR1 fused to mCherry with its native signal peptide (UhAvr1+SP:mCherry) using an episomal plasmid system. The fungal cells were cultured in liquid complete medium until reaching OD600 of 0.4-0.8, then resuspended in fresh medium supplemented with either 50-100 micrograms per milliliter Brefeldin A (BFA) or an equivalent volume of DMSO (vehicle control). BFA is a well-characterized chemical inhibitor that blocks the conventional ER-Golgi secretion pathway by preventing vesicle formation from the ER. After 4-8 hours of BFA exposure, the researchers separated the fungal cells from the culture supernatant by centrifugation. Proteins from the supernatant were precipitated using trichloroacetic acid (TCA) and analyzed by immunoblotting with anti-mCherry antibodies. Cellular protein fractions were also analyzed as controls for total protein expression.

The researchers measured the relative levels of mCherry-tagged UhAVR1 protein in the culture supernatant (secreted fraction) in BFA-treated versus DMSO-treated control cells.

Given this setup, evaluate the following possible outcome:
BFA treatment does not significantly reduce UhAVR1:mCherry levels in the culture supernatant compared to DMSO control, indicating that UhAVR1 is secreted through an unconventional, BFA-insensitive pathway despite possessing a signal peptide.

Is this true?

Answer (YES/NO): NO